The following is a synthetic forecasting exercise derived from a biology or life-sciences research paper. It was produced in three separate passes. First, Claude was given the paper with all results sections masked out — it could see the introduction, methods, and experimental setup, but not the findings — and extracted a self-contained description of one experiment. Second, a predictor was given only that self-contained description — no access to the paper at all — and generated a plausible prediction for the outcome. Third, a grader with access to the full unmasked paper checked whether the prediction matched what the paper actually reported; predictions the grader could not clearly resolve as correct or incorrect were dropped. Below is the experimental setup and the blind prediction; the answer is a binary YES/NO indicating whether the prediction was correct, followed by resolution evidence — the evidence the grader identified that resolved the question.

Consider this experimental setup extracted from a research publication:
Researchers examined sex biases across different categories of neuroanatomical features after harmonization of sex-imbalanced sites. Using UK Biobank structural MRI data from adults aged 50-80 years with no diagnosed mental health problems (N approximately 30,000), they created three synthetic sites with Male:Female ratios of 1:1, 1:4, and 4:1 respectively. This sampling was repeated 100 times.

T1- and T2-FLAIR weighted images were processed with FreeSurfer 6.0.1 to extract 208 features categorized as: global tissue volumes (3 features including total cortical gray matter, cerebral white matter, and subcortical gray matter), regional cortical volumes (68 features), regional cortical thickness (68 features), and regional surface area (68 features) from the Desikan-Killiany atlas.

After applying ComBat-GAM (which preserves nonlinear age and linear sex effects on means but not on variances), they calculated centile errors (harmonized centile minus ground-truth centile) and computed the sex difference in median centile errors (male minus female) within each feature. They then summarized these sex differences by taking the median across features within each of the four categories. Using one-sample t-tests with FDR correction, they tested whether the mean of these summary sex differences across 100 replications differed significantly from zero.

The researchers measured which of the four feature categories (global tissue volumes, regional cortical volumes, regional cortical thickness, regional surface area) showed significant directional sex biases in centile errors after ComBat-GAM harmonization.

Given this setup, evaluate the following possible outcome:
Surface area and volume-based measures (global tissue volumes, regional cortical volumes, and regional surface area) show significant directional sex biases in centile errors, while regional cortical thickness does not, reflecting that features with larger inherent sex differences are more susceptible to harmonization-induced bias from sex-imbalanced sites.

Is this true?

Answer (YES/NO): YES